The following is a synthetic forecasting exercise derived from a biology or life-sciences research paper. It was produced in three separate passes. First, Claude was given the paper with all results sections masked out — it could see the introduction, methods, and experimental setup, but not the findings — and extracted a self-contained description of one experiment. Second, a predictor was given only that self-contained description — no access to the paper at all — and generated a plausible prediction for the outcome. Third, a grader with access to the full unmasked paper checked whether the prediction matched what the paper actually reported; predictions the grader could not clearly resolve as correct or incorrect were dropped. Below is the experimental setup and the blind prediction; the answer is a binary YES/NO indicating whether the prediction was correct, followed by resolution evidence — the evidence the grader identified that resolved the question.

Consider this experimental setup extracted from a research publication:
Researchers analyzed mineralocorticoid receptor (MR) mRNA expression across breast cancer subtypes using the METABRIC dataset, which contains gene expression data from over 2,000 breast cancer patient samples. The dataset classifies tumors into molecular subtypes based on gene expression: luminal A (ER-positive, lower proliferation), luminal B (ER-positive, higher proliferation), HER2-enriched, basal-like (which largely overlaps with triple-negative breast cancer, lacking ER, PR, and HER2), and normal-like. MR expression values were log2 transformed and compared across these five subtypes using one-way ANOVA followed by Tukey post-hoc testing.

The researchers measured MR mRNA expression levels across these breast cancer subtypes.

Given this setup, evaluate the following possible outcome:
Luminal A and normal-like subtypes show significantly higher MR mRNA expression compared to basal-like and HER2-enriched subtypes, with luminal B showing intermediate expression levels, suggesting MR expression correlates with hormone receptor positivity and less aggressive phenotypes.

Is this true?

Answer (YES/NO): NO